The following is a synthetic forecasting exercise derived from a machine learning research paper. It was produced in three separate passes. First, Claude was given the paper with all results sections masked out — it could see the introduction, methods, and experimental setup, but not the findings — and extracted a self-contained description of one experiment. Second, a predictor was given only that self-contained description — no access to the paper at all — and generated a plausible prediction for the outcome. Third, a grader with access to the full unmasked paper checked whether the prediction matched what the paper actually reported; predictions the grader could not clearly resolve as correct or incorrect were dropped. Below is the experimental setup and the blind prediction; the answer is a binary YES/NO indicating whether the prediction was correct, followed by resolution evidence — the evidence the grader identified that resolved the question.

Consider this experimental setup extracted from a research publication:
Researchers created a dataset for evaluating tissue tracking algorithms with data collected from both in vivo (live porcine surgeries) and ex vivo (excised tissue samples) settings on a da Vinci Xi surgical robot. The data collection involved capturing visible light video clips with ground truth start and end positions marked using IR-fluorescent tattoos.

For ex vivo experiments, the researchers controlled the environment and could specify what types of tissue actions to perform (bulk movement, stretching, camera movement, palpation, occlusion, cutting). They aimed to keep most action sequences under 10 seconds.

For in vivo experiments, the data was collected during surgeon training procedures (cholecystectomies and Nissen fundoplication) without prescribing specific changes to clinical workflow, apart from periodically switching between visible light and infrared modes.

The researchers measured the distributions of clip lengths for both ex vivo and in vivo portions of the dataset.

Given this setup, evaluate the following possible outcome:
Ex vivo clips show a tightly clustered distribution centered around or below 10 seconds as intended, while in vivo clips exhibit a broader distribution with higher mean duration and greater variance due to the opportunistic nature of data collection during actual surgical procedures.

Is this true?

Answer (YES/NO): YES